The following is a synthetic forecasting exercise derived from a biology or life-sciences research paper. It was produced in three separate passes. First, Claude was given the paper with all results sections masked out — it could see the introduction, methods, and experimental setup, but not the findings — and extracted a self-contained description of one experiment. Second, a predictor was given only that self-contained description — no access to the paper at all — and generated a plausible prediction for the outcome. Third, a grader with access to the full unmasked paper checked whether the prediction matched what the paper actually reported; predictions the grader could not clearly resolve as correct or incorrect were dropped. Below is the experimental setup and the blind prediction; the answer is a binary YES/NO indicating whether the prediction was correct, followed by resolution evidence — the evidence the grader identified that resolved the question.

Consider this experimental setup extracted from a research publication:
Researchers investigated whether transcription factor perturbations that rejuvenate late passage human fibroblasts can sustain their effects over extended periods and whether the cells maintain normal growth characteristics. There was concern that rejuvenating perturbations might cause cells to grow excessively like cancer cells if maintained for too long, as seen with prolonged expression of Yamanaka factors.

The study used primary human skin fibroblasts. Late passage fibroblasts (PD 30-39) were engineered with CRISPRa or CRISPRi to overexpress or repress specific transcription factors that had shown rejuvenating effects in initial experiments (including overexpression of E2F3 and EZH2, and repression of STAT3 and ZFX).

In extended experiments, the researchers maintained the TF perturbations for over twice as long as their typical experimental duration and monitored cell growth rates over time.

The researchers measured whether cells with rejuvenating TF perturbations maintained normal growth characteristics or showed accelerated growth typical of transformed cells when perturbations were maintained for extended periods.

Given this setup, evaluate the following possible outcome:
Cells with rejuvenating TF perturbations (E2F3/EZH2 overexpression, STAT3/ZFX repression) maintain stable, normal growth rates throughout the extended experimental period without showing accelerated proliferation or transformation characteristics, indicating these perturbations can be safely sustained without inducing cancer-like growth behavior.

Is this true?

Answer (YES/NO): YES